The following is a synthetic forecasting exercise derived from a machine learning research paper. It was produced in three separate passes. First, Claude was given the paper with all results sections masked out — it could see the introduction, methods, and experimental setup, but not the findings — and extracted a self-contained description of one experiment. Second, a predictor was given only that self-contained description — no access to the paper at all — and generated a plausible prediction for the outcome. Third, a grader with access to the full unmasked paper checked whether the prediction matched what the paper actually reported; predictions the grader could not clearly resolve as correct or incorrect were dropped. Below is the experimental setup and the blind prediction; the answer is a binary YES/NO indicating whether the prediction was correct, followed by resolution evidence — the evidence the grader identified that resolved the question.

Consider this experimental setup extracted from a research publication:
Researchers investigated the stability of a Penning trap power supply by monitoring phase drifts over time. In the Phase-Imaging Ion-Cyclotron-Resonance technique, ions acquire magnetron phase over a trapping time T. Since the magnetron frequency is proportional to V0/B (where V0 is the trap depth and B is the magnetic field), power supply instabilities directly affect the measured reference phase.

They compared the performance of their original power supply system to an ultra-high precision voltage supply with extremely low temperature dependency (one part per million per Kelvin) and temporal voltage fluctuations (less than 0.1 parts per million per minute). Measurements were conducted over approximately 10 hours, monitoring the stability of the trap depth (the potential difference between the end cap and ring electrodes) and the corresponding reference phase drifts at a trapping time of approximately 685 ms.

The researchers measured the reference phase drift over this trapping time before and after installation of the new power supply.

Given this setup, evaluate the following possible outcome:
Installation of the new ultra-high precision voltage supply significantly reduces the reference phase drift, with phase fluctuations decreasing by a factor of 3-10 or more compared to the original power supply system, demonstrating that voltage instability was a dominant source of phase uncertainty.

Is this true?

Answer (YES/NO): YES